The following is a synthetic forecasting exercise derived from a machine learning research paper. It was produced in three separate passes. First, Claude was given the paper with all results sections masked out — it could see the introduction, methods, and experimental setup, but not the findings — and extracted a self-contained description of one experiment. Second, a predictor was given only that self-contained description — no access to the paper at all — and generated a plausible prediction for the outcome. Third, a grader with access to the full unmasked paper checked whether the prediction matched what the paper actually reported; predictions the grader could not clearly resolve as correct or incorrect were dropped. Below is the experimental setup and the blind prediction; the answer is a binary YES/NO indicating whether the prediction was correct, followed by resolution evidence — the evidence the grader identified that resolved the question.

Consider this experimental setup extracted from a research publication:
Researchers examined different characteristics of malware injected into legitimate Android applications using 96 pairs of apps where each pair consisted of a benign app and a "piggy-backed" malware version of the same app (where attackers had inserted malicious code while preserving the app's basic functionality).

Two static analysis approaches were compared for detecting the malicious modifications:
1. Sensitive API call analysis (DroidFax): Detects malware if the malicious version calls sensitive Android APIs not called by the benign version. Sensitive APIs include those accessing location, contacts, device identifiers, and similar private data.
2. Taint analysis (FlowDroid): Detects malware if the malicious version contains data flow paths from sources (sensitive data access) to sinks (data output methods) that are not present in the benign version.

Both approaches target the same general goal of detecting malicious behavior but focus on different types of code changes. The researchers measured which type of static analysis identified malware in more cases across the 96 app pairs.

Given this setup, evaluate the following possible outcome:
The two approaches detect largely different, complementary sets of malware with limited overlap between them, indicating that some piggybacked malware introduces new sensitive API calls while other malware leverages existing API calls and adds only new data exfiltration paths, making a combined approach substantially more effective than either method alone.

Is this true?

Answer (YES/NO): NO